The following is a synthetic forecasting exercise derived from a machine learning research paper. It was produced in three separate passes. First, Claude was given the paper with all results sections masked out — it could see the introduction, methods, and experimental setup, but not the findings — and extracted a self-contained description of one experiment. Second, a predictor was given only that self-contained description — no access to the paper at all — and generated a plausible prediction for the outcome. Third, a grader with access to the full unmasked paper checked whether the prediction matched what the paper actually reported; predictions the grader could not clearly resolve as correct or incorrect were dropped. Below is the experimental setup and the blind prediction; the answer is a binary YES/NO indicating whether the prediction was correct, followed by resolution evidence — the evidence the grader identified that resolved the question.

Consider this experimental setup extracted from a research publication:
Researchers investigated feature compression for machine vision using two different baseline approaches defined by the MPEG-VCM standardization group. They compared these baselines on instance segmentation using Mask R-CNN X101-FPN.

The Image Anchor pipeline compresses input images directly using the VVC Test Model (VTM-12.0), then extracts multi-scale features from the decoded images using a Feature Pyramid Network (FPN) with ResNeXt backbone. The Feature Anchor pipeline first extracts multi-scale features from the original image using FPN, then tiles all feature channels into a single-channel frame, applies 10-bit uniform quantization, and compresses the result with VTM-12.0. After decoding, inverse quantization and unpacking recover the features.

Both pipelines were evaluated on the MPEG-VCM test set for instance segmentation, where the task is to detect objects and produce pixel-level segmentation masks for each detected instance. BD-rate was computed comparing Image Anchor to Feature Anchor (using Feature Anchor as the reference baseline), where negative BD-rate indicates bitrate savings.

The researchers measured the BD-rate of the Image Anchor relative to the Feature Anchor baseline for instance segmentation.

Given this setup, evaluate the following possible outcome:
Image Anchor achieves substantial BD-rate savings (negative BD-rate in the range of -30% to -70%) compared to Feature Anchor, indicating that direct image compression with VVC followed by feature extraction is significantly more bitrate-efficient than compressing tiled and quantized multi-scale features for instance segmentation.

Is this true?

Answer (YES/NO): NO